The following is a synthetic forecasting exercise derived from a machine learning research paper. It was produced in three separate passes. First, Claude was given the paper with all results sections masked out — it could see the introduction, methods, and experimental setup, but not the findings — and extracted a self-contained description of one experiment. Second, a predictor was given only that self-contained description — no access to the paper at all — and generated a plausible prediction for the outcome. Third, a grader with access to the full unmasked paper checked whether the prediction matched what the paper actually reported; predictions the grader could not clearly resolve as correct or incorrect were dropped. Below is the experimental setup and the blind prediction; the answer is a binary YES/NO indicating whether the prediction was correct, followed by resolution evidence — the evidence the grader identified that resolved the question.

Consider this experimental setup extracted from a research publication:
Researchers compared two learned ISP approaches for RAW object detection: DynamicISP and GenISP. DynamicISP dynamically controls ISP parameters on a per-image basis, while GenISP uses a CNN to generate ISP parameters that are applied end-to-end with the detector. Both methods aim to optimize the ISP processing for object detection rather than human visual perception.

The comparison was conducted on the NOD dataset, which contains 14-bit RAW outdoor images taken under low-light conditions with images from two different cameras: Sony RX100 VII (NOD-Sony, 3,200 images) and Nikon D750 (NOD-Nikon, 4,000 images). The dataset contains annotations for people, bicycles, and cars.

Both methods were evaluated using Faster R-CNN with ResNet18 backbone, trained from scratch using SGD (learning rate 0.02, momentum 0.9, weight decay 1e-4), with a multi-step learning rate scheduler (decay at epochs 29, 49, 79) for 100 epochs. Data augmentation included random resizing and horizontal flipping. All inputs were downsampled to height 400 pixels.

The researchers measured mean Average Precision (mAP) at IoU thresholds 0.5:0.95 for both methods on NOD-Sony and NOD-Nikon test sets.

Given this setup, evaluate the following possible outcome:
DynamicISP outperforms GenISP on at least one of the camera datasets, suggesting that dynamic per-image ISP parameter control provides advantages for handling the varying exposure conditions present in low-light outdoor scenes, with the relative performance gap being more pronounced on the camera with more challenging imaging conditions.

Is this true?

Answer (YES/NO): NO